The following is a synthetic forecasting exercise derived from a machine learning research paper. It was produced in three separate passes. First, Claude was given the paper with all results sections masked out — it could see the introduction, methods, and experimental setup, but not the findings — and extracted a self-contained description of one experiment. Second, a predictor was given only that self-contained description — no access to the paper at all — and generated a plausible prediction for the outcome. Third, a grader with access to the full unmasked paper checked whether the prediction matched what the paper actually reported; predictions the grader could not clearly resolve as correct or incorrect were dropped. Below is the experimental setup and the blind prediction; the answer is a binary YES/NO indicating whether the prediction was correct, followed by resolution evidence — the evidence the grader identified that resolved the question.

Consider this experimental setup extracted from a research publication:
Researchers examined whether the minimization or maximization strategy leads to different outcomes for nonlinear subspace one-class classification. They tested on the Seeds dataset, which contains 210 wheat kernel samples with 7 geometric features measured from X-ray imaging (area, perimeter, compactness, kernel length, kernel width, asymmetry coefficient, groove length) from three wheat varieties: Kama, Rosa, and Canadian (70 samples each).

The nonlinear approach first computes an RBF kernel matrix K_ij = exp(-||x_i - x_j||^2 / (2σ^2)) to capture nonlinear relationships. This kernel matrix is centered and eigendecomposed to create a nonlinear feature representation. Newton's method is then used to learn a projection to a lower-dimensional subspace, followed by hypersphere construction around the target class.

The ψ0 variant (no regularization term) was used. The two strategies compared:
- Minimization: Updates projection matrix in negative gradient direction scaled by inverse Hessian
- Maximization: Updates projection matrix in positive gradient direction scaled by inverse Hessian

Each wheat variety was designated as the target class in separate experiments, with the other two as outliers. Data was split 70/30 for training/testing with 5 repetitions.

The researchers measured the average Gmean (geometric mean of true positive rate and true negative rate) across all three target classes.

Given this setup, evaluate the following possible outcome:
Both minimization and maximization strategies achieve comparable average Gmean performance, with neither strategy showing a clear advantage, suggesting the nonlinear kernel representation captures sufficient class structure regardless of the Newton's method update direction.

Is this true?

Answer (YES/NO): YES